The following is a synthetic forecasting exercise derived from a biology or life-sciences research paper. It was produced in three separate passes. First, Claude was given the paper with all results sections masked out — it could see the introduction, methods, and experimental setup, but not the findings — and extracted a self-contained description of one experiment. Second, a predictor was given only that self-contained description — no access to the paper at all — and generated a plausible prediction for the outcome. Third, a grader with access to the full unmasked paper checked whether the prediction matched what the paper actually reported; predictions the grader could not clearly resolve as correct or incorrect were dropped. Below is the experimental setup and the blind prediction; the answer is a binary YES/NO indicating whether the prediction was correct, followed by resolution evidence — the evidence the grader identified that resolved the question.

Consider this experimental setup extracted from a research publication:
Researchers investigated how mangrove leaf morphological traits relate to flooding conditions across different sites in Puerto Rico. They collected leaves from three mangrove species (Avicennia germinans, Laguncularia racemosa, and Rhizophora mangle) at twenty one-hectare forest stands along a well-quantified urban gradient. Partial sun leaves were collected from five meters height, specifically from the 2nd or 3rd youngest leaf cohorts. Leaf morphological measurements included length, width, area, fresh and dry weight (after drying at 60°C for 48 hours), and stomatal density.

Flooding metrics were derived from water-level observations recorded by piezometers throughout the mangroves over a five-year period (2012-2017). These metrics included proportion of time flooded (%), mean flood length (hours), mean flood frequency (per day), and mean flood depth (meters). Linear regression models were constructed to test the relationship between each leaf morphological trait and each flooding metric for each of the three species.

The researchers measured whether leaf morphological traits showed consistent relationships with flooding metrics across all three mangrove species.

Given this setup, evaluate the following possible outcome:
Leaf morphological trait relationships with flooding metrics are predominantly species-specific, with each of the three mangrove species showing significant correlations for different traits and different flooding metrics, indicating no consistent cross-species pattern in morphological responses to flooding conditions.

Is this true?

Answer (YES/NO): NO